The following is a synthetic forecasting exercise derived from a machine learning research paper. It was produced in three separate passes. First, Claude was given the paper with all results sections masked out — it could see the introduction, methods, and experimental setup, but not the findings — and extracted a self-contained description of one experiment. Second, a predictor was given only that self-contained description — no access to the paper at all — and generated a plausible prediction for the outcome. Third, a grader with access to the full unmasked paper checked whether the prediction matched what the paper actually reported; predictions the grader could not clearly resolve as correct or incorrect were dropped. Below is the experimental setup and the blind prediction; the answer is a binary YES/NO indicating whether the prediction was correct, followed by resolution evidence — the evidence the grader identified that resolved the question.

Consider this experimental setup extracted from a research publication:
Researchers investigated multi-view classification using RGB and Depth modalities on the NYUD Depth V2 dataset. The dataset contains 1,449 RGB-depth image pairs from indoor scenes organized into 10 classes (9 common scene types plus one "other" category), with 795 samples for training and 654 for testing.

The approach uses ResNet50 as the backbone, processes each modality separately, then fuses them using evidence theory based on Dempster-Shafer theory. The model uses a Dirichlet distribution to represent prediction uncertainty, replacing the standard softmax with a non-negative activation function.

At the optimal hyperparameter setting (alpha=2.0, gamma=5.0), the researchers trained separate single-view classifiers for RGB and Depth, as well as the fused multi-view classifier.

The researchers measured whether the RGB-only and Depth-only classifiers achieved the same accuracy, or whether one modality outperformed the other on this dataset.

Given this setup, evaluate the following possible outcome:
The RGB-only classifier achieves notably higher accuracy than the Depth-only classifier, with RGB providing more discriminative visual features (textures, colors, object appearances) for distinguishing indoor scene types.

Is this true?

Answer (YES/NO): NO